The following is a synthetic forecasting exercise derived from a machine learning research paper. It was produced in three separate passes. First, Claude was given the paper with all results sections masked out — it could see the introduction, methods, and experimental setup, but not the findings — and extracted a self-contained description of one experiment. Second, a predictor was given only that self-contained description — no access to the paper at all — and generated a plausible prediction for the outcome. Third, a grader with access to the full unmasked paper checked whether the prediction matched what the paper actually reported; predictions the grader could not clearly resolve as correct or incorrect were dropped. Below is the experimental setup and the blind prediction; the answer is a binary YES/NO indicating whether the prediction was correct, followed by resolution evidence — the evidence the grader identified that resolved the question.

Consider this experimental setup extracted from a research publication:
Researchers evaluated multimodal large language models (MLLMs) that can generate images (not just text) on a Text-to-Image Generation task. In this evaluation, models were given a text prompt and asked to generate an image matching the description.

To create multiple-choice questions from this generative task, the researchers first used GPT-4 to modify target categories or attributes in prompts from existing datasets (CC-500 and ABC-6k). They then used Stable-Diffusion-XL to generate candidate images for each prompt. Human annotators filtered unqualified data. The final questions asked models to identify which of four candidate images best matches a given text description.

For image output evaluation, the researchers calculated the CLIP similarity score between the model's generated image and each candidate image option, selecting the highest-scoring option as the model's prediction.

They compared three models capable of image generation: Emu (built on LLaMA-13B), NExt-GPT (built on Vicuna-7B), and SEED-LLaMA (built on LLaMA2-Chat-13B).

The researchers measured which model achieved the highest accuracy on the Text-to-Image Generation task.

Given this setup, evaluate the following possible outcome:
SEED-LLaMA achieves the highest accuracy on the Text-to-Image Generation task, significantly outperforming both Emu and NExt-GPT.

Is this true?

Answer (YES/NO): NO